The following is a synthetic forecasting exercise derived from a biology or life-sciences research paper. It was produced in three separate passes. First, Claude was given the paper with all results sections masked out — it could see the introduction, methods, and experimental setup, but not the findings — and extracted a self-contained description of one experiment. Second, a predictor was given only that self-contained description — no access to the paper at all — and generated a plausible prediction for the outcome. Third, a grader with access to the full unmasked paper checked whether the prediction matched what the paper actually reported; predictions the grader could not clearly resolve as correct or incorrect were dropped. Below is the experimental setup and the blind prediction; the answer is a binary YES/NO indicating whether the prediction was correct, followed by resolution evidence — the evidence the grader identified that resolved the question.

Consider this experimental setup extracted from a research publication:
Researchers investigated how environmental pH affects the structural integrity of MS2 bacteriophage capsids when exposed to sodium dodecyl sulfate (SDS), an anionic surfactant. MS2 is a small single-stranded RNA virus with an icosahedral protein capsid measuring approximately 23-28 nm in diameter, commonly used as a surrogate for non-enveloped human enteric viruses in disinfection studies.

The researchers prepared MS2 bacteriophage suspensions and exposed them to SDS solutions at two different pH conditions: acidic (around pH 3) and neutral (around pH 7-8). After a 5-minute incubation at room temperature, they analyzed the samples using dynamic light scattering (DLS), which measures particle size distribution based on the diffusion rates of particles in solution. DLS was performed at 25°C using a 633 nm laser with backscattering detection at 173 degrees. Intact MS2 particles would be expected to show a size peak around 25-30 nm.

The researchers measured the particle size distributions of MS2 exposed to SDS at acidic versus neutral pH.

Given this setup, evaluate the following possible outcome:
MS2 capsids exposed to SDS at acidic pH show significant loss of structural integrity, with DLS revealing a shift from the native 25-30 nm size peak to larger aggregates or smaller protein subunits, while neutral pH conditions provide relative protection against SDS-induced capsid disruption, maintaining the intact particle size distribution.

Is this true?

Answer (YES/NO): NO